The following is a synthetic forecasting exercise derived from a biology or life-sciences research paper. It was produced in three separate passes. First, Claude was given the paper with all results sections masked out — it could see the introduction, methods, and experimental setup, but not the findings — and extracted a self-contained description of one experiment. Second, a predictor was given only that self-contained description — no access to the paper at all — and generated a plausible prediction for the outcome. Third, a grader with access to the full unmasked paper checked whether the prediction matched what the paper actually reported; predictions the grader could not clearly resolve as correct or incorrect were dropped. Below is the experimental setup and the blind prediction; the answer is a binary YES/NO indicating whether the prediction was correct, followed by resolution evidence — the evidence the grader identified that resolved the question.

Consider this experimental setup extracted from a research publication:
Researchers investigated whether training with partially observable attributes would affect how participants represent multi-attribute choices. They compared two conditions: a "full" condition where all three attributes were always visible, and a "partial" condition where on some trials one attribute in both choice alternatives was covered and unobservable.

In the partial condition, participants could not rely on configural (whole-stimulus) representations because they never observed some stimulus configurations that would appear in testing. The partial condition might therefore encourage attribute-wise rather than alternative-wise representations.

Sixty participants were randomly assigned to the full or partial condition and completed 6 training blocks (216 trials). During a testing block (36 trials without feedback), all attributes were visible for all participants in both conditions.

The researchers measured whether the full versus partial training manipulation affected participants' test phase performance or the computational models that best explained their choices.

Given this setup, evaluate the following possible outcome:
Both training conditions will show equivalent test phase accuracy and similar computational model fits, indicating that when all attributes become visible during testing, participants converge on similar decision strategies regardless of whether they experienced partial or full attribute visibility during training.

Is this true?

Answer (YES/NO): YES